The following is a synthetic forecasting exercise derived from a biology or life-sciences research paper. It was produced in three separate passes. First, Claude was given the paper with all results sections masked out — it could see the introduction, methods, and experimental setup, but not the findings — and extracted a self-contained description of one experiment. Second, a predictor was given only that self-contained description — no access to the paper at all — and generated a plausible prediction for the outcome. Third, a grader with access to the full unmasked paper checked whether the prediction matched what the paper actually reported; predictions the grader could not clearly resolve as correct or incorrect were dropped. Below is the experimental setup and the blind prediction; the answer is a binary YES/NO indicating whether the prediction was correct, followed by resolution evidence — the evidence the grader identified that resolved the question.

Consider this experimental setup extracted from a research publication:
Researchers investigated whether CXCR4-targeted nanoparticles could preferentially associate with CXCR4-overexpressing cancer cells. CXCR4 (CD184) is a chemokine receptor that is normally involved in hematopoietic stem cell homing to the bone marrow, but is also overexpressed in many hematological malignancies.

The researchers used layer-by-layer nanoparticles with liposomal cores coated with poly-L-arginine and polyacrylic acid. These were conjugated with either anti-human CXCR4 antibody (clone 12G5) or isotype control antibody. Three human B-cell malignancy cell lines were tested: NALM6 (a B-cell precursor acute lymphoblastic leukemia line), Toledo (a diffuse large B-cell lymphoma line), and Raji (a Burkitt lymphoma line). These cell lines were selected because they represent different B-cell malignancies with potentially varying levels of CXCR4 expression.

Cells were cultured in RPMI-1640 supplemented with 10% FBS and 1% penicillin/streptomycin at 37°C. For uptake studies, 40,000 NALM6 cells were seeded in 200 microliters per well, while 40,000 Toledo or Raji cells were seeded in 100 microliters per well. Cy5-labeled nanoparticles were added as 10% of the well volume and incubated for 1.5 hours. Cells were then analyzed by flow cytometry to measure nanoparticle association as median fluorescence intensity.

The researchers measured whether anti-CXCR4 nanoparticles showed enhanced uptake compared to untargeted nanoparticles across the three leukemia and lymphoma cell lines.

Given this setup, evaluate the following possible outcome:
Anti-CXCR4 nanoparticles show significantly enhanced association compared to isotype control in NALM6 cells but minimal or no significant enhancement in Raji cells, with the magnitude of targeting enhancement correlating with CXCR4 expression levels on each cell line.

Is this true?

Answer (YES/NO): NO